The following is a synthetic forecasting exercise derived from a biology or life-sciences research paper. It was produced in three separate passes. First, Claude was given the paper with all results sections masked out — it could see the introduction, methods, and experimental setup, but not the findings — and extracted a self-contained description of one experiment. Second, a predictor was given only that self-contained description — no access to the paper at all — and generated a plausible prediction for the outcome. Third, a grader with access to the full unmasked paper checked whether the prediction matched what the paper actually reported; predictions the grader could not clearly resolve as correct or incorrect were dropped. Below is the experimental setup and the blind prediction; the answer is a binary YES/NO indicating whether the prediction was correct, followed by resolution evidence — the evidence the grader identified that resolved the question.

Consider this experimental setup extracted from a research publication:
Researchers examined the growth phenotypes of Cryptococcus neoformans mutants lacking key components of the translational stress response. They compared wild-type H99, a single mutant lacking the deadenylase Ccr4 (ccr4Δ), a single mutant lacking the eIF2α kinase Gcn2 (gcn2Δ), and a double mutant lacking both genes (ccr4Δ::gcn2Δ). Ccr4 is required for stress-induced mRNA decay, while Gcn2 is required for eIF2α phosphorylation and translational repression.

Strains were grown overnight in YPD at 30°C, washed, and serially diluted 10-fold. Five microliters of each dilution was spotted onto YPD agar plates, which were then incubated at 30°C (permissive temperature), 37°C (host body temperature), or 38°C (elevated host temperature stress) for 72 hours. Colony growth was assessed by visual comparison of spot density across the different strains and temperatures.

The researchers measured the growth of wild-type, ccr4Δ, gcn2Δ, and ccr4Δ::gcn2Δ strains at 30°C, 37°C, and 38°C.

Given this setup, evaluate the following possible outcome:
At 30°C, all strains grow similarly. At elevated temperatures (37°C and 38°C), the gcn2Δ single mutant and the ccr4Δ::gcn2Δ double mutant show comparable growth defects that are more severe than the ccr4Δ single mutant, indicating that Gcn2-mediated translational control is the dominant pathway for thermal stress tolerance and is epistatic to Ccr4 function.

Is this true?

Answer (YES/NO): NO